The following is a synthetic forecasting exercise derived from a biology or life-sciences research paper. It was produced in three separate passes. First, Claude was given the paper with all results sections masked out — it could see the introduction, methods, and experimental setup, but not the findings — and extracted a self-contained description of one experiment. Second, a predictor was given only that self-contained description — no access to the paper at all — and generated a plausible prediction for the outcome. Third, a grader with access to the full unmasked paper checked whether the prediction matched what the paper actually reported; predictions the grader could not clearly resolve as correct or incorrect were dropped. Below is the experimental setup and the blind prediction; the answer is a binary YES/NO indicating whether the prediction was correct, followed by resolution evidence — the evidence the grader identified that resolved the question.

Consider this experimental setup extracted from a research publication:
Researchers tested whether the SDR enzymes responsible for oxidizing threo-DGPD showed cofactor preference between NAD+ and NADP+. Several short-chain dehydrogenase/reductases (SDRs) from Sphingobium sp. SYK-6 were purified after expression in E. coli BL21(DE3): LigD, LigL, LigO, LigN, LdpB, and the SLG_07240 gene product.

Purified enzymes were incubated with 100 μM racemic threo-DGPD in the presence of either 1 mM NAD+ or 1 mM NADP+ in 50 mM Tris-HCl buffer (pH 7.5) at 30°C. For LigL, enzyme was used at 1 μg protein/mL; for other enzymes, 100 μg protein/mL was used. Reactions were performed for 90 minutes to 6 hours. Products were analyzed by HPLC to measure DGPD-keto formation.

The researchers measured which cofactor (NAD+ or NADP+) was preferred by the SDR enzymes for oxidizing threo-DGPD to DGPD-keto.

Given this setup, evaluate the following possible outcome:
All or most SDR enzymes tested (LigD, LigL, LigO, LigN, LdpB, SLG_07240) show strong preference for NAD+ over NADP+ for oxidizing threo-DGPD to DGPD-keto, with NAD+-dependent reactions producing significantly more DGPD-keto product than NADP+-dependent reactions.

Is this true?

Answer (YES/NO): YES